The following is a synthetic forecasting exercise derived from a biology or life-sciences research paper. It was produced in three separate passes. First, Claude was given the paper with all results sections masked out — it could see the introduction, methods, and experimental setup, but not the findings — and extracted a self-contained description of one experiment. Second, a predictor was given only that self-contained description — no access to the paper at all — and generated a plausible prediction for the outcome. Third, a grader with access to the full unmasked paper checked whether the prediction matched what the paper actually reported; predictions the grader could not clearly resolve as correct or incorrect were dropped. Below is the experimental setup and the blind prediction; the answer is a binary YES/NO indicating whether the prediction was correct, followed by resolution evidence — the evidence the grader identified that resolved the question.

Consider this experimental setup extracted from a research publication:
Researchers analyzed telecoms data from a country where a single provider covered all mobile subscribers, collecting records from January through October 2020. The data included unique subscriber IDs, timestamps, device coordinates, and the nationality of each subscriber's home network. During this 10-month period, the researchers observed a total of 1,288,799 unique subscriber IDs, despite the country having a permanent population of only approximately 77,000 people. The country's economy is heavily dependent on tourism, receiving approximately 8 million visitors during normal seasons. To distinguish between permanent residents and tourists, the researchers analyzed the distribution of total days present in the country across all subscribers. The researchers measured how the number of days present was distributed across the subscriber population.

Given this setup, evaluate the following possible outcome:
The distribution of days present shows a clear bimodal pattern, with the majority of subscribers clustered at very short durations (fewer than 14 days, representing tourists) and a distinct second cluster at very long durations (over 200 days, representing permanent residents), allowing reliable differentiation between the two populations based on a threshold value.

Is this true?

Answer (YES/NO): NO